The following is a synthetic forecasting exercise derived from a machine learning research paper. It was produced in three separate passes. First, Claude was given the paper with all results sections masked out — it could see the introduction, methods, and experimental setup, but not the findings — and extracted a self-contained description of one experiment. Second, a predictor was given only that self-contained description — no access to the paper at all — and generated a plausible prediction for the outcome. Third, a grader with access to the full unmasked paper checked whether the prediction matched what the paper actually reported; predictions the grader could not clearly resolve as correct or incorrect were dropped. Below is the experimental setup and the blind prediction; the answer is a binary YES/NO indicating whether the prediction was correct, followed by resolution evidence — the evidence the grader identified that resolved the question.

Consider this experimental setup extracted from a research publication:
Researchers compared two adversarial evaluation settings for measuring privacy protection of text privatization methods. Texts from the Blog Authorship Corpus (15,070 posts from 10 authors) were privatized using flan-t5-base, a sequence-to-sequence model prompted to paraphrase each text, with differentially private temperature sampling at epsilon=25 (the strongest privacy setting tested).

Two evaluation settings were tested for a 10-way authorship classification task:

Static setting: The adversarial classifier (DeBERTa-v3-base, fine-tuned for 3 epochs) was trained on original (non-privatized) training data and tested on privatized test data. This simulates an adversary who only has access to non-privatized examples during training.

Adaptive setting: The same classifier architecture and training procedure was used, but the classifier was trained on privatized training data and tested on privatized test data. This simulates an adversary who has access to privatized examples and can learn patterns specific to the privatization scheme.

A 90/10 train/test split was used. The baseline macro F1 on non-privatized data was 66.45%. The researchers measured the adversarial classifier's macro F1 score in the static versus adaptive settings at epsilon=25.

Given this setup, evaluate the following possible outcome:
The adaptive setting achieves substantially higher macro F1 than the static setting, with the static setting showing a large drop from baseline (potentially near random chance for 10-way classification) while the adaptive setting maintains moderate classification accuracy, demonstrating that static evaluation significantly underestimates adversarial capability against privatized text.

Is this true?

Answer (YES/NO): NO